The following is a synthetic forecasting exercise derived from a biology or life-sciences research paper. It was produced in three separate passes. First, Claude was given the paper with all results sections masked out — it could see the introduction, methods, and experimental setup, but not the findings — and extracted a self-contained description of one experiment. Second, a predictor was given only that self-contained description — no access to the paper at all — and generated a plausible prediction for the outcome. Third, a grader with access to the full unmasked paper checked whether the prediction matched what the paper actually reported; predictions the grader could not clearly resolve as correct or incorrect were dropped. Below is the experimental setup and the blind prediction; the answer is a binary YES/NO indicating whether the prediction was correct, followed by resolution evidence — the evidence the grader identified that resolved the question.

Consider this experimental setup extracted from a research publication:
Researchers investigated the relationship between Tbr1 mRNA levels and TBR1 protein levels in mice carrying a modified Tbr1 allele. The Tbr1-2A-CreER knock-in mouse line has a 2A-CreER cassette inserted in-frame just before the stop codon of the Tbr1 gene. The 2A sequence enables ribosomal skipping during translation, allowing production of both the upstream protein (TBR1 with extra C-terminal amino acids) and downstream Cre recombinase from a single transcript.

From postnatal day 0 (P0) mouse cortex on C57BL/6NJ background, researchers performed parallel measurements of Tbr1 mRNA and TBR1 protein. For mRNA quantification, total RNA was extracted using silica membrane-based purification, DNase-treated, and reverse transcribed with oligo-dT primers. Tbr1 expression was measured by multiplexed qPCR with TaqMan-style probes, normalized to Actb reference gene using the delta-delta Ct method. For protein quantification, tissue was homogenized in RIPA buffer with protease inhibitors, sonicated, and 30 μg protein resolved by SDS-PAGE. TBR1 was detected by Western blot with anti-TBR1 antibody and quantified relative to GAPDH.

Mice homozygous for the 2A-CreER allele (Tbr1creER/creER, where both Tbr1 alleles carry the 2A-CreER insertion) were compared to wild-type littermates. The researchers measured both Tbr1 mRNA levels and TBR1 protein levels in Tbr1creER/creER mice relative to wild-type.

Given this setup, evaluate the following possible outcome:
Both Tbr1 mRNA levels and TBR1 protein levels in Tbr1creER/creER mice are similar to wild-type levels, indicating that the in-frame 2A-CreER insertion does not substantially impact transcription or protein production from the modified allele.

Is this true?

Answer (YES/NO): NO